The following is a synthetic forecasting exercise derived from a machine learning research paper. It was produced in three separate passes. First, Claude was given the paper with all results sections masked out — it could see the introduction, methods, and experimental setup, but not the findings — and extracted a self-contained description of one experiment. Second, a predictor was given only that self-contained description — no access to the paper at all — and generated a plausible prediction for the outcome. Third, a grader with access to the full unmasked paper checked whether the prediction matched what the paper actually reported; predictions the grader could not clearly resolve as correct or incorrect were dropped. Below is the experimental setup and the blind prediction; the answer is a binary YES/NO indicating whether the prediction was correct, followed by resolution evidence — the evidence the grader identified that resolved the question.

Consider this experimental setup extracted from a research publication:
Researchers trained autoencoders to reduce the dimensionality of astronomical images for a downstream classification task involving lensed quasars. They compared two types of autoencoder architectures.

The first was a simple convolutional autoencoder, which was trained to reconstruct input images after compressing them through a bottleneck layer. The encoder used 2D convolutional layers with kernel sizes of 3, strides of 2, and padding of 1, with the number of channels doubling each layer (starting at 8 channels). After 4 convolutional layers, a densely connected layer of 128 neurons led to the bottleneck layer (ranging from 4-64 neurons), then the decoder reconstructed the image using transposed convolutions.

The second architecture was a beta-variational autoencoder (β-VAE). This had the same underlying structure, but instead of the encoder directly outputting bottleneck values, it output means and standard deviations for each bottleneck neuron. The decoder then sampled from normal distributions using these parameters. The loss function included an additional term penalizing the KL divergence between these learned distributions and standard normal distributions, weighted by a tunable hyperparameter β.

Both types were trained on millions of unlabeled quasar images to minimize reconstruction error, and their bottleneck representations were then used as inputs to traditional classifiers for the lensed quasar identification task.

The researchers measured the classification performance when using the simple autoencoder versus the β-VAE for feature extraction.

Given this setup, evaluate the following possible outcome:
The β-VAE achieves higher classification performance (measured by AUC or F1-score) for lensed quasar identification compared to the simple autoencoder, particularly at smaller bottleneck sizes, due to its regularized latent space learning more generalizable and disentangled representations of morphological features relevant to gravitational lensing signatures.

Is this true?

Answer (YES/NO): YES